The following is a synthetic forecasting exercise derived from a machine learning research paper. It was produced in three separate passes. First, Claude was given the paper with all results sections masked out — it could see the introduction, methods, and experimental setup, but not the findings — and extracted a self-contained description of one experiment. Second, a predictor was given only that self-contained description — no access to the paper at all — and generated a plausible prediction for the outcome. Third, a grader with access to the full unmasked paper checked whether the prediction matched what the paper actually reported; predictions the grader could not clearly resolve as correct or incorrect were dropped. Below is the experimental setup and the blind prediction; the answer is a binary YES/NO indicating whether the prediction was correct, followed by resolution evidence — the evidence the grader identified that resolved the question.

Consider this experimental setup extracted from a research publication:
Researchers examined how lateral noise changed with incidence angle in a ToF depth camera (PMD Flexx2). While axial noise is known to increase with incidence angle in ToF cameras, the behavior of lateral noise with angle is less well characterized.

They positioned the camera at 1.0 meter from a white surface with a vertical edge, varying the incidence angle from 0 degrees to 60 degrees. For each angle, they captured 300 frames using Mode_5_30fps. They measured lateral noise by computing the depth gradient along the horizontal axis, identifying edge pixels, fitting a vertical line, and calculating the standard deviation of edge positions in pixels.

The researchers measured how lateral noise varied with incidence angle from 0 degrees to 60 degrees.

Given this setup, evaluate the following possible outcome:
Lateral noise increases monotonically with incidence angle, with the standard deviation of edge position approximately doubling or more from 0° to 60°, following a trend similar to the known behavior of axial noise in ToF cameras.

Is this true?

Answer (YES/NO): NO